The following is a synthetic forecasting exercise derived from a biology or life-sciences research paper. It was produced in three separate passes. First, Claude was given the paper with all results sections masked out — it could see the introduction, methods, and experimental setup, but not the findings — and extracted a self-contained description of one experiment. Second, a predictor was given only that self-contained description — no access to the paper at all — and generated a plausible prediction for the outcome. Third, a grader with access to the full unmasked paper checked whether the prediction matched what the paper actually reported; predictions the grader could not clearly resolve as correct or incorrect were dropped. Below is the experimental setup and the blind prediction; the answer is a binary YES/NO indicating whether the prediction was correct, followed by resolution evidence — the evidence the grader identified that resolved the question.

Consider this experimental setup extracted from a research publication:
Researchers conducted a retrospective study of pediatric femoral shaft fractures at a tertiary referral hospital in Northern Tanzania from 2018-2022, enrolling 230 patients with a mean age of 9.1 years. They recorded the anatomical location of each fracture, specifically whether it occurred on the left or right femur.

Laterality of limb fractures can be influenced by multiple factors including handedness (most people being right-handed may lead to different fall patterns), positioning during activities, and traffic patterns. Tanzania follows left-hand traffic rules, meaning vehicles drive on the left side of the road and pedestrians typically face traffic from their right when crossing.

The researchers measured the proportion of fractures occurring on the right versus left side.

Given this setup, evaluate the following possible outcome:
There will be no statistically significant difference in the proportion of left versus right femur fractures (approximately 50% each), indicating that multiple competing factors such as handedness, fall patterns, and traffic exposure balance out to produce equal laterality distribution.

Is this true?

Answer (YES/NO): NO